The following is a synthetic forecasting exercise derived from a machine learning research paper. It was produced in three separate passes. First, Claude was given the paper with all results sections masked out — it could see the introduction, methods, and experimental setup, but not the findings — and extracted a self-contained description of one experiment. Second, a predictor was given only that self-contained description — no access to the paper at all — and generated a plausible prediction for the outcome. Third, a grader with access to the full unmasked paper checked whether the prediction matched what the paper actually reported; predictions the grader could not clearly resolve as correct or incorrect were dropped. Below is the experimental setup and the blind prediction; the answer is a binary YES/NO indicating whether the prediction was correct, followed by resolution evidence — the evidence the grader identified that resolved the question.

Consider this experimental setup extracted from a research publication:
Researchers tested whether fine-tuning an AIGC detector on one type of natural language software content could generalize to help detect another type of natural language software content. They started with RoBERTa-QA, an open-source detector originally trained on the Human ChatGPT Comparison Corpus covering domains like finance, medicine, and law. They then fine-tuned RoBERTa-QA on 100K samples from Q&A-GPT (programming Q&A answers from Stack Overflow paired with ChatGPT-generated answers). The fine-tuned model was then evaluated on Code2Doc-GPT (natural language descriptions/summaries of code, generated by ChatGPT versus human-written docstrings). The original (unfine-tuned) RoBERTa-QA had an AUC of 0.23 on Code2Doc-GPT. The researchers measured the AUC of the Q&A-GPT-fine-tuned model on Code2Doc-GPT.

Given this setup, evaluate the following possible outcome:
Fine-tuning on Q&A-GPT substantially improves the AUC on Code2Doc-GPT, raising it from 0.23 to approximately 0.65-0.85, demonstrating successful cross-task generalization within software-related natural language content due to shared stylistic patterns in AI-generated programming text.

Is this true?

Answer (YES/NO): NO